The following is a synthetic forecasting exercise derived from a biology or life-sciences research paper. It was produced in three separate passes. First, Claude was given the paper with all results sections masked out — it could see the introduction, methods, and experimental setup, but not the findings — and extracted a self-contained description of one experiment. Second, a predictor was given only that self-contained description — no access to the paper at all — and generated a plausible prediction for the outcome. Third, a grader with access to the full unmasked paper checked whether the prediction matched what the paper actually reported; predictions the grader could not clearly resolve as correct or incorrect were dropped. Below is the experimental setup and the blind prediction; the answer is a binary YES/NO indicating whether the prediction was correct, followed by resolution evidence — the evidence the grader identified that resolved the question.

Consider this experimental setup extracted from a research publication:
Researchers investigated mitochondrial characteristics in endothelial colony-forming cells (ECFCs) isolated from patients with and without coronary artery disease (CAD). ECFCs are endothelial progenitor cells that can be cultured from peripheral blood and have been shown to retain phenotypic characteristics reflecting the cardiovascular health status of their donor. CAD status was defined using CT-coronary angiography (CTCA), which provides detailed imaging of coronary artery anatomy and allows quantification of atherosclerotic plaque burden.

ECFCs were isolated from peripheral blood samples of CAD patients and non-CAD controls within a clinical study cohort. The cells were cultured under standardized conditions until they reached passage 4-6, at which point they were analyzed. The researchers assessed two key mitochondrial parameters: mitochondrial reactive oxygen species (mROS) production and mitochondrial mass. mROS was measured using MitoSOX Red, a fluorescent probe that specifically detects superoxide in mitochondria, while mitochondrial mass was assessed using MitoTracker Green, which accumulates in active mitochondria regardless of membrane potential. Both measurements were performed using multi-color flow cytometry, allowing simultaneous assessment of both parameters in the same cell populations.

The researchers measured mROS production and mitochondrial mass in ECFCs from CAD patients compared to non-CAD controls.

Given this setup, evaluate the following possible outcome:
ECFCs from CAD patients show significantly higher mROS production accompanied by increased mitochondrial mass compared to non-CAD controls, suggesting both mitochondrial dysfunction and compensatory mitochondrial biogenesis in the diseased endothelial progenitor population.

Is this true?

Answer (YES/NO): YES